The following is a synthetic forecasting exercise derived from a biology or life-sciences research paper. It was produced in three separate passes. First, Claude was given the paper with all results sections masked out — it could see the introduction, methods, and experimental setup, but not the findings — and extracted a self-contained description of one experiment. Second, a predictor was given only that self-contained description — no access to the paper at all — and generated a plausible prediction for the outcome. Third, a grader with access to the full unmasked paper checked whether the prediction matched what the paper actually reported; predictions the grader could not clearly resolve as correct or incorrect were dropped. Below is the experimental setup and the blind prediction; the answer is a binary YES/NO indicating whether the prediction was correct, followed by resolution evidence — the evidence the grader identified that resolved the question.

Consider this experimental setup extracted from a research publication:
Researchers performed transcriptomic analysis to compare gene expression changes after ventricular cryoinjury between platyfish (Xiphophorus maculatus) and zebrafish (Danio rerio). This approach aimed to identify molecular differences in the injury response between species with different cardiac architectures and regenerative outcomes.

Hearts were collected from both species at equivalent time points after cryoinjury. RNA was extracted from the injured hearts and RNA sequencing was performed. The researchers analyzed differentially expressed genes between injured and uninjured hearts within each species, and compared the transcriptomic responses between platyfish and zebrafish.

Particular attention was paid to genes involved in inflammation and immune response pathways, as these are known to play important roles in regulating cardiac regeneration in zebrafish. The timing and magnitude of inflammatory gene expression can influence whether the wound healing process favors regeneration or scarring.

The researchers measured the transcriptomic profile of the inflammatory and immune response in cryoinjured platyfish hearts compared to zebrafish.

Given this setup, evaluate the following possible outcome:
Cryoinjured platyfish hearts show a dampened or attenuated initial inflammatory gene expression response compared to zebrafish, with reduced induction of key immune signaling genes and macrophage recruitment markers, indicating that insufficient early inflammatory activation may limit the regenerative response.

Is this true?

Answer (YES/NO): YES